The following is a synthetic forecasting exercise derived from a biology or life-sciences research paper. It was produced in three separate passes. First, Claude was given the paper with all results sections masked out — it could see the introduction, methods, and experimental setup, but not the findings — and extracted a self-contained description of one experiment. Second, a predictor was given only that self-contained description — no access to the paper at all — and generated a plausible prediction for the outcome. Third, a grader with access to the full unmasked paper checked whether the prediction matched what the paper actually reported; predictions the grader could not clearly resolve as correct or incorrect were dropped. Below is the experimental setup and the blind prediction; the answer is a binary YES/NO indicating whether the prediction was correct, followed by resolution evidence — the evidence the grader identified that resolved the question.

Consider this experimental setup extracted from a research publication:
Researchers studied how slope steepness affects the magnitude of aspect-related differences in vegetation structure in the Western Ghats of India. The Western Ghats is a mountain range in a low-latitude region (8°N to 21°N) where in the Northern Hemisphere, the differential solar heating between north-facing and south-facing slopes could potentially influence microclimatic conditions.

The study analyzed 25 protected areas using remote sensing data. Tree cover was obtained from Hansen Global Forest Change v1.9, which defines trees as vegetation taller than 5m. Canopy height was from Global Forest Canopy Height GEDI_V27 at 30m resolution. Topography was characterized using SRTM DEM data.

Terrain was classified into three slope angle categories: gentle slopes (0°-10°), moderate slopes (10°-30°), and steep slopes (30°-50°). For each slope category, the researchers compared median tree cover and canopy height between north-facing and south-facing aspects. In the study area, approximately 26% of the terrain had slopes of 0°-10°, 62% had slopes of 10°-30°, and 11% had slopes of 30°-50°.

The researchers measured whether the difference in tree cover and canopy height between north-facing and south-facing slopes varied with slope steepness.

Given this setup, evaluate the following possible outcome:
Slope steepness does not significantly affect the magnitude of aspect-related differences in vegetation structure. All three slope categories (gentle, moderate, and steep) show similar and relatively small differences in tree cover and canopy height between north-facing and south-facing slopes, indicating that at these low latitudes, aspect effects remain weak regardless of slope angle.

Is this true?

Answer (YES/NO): NO